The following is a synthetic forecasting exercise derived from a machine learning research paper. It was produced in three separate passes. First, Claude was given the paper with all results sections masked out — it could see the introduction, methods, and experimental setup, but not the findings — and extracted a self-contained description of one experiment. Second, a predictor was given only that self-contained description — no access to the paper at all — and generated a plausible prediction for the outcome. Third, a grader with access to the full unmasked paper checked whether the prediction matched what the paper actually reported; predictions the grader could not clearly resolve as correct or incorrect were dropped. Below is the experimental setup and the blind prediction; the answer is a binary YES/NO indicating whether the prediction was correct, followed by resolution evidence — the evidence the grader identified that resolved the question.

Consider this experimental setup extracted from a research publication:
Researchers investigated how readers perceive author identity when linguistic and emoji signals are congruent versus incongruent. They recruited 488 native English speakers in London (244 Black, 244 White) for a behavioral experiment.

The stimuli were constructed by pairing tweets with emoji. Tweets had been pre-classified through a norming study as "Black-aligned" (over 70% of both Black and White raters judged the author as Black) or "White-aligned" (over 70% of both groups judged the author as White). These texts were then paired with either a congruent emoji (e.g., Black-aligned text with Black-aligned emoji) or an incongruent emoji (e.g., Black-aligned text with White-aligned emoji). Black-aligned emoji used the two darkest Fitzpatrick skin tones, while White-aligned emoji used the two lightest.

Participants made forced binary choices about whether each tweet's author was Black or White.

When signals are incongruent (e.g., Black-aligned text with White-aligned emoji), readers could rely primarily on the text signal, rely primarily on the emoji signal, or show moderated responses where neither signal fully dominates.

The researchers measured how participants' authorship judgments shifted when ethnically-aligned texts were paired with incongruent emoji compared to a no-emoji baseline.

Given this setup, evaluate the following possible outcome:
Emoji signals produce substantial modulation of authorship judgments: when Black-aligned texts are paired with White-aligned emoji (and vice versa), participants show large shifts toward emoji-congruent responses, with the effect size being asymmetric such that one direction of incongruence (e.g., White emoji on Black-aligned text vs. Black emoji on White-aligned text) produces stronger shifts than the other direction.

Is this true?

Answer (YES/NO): YES